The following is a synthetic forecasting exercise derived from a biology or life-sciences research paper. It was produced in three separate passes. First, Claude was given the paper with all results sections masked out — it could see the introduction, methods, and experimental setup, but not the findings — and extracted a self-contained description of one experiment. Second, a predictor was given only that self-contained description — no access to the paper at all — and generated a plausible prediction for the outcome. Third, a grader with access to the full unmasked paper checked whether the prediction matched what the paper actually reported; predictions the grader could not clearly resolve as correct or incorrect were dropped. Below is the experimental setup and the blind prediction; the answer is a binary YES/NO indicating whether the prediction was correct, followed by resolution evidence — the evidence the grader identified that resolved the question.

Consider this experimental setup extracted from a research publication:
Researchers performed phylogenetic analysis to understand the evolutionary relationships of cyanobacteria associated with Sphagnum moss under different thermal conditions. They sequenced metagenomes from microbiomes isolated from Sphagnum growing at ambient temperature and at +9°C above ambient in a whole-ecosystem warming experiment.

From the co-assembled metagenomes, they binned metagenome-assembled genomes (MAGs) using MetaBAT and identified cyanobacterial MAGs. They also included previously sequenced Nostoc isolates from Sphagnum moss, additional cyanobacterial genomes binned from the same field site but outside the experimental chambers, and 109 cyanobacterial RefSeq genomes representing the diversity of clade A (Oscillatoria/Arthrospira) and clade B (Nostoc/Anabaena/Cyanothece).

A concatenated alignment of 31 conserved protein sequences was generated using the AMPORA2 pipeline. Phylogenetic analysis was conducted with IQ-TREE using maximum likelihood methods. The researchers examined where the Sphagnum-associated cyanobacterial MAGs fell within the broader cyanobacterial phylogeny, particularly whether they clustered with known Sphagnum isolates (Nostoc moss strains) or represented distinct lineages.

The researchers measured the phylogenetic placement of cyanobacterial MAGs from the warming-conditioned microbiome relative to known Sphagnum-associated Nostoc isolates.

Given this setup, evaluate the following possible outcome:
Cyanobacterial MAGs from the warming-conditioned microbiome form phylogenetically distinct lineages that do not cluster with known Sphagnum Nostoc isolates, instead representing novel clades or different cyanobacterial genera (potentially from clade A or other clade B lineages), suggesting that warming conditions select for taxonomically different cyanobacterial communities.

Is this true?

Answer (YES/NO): NO